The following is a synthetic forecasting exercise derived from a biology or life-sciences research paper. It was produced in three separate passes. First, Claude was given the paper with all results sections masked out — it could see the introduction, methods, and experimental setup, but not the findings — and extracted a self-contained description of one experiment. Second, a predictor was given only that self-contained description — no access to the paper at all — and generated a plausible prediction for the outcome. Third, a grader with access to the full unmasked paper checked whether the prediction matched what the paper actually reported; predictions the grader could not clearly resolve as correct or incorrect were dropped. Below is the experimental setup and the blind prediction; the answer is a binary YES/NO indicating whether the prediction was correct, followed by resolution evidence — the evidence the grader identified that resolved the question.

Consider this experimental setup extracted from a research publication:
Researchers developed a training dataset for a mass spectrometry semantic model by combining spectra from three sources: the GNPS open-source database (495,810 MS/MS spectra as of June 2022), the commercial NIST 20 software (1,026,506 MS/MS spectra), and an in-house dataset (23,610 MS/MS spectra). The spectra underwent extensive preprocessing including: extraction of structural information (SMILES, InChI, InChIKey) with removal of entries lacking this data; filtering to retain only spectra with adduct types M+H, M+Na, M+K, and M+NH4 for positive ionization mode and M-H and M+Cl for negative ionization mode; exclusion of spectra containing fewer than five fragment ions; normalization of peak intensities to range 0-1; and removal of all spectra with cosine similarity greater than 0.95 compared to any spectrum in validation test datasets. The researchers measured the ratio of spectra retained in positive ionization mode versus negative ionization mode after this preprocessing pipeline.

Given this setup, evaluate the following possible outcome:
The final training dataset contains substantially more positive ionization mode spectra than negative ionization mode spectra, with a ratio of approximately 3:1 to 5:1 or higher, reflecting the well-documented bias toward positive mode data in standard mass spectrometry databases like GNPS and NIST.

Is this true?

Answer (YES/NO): YES